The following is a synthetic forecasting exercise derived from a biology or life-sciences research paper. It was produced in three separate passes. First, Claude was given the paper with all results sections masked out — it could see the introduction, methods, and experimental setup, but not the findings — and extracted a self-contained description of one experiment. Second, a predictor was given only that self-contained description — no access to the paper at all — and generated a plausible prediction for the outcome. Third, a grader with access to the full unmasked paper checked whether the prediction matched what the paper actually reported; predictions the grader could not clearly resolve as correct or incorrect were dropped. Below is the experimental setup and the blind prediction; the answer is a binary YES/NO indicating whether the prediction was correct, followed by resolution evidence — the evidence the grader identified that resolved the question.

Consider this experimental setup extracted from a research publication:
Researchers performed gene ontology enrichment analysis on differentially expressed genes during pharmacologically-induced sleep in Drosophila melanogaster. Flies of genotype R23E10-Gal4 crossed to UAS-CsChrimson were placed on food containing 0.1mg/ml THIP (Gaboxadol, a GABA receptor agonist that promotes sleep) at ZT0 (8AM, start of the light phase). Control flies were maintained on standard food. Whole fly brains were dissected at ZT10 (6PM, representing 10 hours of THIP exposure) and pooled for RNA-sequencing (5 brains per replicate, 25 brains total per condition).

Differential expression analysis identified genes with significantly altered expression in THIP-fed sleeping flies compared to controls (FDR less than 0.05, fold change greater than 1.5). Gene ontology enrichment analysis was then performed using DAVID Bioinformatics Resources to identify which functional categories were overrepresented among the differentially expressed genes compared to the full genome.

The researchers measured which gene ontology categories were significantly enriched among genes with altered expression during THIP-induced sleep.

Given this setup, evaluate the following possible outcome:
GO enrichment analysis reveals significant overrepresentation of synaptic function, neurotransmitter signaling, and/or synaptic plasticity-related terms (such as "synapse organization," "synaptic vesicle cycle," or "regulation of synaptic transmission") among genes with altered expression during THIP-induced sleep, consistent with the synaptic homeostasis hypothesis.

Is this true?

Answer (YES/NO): NO